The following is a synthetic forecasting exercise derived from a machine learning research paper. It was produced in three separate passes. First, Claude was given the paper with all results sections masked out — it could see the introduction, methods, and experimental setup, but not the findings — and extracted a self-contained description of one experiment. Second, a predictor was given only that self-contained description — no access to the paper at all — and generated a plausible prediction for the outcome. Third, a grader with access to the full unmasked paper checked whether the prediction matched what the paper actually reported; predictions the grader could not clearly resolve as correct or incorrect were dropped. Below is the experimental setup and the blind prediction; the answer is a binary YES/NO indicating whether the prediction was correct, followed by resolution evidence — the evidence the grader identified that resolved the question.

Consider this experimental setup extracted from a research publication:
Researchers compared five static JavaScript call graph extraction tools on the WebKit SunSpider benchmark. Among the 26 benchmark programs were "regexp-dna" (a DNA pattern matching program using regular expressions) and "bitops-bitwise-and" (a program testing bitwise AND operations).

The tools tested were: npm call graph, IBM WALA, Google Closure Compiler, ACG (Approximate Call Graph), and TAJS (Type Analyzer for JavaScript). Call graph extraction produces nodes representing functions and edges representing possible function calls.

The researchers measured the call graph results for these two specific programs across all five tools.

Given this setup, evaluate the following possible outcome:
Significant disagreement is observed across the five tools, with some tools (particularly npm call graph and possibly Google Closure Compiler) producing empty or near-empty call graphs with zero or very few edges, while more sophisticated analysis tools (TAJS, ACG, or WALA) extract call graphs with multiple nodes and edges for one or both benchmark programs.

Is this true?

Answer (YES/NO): NO